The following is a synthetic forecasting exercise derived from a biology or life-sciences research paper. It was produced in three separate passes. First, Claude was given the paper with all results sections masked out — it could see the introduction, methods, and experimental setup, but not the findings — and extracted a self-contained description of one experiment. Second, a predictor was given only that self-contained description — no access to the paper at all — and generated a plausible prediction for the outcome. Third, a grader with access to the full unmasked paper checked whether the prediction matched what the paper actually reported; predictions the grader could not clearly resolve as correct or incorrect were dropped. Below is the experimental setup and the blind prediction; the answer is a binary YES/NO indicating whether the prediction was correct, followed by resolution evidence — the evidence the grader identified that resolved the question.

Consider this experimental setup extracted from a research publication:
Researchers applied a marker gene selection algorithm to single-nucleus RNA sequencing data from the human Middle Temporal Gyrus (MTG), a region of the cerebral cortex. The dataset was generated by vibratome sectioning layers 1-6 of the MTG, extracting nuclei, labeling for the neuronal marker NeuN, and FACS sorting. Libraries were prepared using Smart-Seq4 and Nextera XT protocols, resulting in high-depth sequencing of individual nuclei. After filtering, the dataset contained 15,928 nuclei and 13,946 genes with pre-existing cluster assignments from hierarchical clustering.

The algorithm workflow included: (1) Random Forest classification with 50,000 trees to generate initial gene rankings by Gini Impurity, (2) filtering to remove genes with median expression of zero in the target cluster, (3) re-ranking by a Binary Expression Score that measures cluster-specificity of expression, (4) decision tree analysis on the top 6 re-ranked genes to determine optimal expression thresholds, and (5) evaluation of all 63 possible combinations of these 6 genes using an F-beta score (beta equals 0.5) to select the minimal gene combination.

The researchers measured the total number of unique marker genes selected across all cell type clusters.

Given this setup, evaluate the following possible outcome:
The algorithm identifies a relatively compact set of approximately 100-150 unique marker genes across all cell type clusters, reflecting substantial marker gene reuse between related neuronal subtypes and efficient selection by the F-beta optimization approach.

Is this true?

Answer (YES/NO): NO